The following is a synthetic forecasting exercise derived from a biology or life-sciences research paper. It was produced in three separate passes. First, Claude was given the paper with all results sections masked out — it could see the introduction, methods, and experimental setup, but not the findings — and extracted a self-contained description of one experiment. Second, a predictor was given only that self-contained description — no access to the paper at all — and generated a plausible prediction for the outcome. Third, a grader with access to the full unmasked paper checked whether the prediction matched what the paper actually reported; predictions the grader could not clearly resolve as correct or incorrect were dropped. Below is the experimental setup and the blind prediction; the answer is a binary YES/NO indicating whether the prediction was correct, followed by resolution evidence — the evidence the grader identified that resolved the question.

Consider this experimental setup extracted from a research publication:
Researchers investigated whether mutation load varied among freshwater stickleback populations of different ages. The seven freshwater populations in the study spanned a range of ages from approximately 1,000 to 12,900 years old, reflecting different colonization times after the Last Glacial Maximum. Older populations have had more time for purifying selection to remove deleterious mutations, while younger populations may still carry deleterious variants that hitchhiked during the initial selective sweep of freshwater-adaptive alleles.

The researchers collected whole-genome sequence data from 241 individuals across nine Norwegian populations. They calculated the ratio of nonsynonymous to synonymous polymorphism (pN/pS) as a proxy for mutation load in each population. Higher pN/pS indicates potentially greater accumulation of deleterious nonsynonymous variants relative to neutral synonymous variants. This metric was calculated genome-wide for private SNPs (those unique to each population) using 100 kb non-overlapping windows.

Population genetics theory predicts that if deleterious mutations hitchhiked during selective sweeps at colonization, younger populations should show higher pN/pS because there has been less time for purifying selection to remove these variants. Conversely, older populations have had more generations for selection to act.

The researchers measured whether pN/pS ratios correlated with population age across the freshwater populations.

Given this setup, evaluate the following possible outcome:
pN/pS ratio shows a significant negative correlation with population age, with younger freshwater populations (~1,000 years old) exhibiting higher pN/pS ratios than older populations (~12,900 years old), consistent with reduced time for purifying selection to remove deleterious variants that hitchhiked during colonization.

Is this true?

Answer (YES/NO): NO